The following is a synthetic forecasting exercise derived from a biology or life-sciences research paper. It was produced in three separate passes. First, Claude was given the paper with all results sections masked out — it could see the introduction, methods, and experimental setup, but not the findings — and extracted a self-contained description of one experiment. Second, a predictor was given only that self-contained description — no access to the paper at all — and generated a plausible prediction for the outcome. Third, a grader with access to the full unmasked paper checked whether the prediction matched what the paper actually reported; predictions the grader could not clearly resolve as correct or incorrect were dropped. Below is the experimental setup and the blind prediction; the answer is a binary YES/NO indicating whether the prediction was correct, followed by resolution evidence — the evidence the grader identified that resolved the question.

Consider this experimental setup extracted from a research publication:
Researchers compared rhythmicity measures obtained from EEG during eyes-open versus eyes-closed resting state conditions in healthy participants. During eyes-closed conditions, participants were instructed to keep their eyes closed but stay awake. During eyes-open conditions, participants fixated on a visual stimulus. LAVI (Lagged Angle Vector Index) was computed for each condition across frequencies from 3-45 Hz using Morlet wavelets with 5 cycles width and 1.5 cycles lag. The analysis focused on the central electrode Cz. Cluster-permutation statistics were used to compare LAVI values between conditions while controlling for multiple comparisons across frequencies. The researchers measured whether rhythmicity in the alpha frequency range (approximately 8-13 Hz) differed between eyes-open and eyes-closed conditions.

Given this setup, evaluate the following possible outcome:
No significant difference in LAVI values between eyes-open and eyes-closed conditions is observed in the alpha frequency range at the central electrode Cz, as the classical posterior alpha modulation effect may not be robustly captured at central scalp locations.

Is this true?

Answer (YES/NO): NO